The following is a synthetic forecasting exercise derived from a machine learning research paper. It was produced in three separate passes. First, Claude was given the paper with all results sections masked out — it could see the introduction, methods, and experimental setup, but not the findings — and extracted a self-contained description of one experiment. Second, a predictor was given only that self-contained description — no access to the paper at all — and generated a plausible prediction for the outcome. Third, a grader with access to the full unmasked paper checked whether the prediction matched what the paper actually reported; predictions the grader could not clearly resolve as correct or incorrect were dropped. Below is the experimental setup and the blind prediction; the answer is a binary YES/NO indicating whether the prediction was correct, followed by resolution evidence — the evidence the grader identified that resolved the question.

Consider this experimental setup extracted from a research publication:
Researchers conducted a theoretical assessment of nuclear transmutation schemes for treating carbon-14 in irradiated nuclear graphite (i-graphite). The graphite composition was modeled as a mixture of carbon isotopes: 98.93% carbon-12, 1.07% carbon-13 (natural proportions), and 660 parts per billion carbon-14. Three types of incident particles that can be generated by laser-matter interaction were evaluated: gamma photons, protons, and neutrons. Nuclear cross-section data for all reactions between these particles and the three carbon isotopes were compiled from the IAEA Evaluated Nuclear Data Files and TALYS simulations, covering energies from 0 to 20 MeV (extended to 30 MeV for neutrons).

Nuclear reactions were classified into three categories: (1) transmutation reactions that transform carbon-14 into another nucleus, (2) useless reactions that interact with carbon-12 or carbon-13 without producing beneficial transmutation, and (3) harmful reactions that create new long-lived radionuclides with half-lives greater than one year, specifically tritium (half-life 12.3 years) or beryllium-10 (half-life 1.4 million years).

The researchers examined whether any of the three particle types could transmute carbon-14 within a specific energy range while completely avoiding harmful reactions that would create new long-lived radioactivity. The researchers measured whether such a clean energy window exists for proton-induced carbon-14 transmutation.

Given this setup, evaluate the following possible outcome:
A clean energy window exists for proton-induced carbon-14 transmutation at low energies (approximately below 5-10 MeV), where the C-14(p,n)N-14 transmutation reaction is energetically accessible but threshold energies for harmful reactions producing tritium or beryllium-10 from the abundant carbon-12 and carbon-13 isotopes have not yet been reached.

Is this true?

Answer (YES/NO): YES